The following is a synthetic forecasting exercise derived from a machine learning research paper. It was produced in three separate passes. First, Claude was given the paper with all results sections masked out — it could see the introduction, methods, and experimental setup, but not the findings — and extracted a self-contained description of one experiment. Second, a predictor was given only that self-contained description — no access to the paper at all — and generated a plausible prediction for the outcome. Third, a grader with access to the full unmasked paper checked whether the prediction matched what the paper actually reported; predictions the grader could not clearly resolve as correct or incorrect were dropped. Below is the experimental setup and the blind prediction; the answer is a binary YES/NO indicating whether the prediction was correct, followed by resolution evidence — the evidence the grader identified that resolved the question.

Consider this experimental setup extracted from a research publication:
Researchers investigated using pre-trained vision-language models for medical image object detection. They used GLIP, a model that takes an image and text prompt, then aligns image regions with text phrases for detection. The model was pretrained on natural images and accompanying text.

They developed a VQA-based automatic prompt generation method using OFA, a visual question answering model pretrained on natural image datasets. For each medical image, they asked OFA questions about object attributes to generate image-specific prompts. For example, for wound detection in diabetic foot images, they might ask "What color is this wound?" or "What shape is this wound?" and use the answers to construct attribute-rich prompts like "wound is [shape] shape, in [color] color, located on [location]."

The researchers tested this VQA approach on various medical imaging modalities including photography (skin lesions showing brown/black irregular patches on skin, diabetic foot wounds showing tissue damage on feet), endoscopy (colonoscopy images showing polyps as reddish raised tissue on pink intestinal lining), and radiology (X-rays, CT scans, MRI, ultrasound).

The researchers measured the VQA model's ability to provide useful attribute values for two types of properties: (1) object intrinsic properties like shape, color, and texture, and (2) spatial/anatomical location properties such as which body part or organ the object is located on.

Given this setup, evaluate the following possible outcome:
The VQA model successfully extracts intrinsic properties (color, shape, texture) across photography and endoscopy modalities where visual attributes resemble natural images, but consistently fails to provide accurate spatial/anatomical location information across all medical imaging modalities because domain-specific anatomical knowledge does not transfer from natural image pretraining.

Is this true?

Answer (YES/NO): NO